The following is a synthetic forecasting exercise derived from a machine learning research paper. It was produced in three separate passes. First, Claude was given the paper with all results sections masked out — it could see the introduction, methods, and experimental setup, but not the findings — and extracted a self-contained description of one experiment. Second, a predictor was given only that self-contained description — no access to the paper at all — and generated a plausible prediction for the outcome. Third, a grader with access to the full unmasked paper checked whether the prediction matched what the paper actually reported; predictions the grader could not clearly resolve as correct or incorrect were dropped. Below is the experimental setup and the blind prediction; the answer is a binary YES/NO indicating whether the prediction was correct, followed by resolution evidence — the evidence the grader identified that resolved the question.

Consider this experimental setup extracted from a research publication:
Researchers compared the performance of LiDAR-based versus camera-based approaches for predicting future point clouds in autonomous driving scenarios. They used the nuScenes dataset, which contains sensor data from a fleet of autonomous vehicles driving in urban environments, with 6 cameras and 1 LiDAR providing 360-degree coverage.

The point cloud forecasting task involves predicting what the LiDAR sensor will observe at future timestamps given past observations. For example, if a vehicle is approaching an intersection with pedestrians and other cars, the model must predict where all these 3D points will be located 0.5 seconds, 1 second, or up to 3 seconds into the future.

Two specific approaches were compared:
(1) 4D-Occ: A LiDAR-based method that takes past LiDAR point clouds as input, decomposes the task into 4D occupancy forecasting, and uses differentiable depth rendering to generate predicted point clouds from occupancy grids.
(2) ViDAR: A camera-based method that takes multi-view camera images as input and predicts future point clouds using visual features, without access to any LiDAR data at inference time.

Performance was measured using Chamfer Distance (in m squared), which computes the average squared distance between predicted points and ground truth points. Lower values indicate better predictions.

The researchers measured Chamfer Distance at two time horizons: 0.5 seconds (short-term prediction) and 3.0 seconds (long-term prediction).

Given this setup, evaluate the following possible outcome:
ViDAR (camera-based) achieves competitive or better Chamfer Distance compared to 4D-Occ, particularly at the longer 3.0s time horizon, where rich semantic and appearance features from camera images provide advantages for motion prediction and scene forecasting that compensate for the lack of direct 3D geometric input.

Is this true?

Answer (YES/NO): YES